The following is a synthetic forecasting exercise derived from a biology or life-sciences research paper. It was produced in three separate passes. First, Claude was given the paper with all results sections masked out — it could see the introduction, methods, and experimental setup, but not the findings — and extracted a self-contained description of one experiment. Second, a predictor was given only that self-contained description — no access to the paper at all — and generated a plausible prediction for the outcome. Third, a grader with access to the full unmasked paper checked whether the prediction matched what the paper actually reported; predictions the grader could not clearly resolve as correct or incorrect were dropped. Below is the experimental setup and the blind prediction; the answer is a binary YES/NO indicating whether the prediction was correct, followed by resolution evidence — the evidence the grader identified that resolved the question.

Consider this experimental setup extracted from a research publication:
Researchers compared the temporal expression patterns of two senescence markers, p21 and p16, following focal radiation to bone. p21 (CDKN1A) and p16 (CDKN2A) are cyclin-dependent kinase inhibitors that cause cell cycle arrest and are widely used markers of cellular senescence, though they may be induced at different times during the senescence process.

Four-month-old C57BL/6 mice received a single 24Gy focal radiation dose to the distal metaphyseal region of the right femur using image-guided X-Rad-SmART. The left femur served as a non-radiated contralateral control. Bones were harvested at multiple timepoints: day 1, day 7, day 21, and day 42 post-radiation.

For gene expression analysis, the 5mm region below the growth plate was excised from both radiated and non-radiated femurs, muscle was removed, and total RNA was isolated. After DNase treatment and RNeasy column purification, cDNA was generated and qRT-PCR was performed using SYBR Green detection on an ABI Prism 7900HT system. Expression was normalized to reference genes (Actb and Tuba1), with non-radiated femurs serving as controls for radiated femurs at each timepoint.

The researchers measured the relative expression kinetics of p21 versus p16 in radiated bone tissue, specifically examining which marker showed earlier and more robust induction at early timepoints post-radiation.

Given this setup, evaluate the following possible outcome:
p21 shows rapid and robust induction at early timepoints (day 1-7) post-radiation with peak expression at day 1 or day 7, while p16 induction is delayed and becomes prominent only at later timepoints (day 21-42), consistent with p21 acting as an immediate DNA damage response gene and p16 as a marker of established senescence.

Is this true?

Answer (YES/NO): YES